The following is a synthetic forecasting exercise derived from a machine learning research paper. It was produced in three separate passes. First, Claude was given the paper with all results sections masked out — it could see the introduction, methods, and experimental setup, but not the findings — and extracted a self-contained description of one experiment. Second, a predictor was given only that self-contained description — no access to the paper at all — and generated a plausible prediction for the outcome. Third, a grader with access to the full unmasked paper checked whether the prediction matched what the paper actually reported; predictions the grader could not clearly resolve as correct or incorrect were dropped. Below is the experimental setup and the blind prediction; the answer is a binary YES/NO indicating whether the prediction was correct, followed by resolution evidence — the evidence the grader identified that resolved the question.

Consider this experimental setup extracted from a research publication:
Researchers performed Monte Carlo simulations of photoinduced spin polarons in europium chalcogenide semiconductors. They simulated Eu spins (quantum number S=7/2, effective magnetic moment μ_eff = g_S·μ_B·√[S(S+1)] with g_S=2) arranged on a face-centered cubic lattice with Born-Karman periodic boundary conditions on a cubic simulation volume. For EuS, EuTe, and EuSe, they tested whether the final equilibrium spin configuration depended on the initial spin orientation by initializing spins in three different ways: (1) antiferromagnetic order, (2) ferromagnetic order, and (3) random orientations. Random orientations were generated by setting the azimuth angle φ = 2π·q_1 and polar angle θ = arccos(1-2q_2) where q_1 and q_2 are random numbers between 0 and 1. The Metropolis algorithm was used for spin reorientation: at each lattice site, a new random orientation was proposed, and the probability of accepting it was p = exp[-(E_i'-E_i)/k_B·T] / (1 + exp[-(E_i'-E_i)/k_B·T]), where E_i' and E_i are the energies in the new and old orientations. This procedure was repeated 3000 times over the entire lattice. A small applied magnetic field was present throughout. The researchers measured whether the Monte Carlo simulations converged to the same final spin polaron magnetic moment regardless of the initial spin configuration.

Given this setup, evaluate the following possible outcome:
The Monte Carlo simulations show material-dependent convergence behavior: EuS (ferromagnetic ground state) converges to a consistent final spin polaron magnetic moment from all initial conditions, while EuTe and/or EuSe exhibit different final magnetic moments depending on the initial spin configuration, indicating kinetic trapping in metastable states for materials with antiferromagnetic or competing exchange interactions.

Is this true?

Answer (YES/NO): NO